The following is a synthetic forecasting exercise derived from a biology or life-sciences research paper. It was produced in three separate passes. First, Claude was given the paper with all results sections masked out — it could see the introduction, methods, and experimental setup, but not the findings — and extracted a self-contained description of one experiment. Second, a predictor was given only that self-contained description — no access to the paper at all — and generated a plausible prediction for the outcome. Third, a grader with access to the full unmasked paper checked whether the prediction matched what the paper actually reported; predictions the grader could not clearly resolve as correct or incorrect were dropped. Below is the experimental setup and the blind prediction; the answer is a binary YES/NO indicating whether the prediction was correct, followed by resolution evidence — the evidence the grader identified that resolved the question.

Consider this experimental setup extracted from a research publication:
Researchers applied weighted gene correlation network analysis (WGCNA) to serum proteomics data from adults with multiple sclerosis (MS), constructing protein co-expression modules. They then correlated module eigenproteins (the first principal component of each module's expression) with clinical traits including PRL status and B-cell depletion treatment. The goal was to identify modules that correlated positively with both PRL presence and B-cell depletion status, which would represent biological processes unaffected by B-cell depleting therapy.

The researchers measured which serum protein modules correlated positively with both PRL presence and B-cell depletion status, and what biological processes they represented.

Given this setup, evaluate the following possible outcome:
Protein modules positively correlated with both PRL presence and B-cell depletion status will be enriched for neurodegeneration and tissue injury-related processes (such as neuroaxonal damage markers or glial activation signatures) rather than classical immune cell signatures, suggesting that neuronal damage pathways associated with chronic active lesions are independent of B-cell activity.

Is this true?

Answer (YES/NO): NO